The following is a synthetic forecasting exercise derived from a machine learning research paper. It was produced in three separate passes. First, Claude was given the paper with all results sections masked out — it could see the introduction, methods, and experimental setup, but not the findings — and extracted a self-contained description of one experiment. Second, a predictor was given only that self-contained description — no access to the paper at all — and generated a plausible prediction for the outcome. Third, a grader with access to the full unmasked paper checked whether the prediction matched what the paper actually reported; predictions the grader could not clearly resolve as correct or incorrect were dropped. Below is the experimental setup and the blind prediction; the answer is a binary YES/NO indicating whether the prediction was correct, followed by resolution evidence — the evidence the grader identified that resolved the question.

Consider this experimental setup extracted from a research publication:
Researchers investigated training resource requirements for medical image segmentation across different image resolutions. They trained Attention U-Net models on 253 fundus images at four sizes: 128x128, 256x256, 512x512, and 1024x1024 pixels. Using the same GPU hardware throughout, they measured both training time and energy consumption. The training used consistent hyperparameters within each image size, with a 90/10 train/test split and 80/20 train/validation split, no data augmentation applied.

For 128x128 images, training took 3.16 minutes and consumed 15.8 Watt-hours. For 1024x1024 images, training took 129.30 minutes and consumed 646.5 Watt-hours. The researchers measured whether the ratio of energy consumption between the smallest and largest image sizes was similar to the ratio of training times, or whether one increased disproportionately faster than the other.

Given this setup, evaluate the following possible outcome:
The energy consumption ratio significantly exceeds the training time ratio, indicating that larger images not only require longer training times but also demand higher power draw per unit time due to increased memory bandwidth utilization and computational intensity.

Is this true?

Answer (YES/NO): NO